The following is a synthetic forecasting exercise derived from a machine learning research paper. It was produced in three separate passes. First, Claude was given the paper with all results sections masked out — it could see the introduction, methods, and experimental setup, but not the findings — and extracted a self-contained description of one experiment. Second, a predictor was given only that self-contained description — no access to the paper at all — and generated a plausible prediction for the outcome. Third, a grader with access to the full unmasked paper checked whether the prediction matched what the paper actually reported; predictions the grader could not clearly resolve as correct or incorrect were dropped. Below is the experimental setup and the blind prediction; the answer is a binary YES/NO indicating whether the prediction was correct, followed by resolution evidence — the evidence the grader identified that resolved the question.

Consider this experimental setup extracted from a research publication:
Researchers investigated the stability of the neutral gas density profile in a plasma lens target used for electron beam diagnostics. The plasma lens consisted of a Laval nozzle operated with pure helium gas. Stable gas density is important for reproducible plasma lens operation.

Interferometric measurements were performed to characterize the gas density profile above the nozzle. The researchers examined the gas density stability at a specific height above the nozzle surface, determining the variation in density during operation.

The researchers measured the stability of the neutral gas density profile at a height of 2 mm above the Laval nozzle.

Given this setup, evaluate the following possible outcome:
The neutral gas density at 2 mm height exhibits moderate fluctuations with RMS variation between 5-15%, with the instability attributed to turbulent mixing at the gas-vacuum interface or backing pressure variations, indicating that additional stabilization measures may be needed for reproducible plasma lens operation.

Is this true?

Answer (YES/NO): NO